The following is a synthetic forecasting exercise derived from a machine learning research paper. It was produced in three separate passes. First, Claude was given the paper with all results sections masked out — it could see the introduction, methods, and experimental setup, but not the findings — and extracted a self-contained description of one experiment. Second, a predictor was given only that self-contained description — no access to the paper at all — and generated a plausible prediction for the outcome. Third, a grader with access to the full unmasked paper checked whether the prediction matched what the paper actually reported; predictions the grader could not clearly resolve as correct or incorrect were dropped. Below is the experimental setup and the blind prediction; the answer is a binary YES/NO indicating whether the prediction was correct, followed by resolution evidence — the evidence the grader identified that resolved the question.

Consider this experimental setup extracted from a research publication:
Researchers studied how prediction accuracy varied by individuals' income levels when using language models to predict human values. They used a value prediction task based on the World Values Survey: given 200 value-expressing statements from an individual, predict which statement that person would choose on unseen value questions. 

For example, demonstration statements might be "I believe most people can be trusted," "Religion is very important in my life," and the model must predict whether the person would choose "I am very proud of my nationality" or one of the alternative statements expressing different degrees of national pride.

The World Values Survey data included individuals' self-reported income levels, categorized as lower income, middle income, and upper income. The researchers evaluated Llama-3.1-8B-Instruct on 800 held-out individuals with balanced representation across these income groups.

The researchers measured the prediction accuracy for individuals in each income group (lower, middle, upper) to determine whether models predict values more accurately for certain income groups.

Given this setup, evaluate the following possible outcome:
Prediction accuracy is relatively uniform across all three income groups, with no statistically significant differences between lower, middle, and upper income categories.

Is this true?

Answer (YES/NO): NO